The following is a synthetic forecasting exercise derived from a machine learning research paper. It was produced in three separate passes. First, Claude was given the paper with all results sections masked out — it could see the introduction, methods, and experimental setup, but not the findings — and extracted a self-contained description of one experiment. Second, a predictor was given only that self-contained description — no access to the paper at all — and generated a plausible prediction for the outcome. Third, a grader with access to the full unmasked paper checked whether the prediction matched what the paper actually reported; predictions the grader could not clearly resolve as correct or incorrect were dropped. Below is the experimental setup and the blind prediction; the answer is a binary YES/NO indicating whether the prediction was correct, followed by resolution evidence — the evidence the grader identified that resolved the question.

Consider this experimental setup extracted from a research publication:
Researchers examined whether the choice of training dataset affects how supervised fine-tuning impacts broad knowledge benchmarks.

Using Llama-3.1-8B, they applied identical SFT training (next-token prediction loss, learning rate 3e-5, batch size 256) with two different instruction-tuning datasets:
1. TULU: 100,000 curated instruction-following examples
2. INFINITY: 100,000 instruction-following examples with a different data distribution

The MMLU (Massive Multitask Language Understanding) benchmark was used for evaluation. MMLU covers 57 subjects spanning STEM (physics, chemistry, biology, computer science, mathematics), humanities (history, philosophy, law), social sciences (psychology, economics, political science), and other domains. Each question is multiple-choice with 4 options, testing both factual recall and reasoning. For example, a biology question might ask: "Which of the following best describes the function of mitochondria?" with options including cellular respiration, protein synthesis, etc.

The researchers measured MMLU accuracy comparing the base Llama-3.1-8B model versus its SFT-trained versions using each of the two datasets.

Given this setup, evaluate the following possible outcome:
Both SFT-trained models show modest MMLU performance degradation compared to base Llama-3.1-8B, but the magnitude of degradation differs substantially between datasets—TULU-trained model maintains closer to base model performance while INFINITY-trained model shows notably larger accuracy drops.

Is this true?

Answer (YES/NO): NO